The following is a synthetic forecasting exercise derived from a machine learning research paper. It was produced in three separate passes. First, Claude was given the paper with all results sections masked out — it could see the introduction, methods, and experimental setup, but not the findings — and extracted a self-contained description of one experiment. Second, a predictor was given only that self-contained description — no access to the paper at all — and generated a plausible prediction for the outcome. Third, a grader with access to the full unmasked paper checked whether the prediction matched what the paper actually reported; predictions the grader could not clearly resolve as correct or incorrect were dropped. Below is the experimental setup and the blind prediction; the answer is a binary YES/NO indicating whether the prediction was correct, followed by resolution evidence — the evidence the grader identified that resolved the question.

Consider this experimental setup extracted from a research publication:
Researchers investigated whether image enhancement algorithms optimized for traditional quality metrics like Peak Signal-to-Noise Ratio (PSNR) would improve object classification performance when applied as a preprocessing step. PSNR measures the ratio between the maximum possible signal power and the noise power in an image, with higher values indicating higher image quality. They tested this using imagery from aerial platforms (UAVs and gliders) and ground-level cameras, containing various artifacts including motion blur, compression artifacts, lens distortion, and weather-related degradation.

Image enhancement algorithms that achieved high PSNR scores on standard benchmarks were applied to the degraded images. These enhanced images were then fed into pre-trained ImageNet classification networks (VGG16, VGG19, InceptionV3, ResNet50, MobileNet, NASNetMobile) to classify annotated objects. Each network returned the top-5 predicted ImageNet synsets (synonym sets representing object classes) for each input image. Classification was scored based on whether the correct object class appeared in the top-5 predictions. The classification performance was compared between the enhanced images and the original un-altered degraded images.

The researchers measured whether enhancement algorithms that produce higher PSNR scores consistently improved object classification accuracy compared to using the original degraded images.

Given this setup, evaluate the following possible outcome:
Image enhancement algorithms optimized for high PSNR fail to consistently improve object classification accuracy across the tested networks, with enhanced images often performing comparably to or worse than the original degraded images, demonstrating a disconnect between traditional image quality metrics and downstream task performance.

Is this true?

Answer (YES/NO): YES